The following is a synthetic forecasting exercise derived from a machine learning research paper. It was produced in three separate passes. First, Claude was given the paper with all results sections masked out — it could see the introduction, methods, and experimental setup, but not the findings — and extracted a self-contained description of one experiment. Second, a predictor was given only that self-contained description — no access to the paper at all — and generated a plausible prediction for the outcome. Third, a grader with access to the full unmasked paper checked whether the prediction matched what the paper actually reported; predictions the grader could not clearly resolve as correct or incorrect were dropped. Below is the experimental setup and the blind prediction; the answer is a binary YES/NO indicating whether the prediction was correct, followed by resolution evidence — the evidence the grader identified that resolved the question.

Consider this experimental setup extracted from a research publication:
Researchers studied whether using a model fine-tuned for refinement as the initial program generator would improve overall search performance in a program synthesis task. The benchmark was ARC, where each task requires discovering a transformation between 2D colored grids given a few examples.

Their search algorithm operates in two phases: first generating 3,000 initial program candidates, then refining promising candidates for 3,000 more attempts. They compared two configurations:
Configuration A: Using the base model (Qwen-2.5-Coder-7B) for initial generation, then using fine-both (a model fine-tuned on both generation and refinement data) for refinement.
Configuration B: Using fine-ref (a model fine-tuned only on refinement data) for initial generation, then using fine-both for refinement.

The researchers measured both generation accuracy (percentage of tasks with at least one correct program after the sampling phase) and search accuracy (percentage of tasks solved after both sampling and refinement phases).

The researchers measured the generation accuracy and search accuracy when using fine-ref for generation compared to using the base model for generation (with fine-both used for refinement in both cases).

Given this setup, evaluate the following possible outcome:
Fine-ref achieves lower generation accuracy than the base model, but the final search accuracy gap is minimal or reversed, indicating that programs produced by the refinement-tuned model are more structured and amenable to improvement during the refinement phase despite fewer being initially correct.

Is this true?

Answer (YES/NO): NO